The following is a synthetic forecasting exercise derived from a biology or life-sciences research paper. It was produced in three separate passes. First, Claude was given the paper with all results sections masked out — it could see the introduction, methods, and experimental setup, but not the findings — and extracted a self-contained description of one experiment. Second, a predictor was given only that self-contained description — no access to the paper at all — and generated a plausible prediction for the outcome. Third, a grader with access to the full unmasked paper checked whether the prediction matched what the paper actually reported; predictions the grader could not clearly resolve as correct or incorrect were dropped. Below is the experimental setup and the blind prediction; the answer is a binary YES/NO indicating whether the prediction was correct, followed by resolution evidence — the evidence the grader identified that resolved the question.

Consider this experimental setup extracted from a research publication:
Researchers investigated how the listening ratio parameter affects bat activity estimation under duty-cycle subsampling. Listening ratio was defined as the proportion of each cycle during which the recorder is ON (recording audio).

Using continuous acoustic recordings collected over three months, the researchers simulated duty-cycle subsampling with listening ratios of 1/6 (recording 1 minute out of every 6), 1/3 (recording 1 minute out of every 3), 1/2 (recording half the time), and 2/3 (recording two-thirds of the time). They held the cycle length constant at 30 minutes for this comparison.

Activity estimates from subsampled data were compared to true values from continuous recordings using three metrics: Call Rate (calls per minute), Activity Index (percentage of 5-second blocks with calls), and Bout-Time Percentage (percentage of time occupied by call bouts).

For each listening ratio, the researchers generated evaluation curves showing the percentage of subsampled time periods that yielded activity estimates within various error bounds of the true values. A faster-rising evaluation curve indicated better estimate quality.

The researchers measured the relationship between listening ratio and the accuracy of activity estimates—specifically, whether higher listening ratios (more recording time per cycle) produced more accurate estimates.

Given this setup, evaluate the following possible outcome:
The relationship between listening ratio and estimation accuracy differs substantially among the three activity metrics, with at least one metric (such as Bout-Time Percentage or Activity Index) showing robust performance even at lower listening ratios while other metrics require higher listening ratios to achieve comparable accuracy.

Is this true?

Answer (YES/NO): NO